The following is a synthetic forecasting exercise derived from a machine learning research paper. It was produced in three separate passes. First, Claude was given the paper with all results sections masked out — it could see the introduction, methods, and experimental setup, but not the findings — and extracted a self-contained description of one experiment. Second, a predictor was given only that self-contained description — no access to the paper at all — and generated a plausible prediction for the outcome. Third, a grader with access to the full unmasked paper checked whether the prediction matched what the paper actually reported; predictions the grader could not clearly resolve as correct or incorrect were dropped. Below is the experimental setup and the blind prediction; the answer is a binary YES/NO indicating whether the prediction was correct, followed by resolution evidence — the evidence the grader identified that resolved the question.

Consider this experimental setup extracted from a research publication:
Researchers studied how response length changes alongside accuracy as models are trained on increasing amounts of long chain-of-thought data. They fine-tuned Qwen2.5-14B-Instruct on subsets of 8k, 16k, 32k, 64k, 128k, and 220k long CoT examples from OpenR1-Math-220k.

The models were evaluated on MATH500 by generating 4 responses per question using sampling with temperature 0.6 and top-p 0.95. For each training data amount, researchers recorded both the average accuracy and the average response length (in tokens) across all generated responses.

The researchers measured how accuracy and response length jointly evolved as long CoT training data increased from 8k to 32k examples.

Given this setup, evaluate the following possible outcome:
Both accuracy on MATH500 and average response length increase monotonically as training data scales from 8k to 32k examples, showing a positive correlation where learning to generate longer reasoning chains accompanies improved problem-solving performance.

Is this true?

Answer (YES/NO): NO